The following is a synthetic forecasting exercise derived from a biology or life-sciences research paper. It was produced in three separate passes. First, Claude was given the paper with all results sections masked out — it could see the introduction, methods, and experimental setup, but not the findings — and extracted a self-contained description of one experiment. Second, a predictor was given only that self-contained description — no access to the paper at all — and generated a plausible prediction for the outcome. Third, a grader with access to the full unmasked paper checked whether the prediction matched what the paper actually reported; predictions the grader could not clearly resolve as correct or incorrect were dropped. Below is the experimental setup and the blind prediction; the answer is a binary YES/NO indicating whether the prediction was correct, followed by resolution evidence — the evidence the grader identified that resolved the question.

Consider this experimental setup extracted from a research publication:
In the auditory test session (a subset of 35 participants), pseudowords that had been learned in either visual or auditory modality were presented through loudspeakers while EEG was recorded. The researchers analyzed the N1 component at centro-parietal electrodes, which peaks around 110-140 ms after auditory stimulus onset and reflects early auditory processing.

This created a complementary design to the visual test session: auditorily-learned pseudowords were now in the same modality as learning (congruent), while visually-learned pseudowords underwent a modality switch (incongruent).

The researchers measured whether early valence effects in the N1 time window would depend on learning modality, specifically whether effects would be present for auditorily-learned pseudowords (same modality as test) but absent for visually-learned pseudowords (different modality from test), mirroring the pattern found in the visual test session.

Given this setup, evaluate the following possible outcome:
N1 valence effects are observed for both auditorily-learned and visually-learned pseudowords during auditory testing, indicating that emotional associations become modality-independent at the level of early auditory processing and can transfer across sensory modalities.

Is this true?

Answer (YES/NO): NO